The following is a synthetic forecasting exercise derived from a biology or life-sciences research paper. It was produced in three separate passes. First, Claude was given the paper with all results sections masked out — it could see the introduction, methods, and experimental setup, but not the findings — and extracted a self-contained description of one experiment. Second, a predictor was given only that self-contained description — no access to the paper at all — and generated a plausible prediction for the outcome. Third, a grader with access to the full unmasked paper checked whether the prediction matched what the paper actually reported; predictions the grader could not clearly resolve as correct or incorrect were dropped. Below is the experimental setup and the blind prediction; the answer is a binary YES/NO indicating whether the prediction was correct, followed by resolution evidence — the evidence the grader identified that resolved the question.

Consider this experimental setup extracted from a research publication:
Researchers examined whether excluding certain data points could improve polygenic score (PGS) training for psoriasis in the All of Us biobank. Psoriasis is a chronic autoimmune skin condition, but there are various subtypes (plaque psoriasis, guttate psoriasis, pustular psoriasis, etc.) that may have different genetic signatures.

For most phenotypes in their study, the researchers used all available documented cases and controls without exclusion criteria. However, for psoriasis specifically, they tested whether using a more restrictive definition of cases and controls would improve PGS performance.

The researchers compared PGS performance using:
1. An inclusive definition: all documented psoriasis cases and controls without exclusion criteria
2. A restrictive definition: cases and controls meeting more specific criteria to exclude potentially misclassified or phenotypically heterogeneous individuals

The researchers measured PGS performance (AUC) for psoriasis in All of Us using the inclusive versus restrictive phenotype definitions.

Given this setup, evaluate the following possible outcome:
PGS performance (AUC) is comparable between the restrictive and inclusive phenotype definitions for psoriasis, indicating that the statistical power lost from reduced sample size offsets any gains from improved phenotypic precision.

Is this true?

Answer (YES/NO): NO